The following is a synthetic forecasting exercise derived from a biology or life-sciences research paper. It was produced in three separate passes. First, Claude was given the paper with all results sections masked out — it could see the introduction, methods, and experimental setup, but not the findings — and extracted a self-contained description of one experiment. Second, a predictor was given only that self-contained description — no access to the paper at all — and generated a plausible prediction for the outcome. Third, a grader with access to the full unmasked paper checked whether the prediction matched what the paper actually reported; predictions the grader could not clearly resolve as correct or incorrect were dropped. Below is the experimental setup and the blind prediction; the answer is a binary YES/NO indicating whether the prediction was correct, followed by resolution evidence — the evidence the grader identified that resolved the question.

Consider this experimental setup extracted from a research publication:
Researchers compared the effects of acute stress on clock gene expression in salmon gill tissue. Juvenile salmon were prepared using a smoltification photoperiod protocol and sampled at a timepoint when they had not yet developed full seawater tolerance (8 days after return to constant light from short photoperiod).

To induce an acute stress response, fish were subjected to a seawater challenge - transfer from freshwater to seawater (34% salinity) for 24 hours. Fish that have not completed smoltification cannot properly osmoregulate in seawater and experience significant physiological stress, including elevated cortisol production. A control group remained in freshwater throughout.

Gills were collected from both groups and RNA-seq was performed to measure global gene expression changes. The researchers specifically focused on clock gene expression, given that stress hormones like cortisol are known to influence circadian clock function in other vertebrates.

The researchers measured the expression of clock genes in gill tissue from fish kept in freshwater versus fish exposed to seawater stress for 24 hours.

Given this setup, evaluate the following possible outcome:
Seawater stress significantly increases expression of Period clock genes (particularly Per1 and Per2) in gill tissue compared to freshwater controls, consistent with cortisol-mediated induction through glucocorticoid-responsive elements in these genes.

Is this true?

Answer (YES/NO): NO